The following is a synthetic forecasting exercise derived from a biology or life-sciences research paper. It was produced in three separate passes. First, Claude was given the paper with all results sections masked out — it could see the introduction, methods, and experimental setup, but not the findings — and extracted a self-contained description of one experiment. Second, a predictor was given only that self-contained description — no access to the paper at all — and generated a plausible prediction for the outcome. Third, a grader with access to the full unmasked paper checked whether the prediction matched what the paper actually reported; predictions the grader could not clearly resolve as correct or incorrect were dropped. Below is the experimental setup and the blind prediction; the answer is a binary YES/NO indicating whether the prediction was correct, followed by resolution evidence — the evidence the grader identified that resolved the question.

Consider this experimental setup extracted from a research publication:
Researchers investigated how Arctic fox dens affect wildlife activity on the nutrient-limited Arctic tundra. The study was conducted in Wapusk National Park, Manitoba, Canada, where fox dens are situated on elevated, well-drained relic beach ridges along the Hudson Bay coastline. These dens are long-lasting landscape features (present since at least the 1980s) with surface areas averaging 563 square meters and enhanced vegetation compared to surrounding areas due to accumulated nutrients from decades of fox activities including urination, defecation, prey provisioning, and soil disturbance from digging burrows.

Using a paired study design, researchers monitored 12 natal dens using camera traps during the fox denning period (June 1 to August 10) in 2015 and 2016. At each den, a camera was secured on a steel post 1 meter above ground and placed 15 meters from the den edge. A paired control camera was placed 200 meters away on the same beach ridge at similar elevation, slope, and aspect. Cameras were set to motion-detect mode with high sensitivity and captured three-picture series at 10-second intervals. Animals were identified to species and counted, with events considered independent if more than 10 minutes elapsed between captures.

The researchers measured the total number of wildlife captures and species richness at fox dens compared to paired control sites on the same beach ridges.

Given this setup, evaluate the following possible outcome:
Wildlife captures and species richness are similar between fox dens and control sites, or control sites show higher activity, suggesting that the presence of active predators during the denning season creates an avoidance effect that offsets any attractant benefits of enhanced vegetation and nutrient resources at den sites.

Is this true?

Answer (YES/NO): NO